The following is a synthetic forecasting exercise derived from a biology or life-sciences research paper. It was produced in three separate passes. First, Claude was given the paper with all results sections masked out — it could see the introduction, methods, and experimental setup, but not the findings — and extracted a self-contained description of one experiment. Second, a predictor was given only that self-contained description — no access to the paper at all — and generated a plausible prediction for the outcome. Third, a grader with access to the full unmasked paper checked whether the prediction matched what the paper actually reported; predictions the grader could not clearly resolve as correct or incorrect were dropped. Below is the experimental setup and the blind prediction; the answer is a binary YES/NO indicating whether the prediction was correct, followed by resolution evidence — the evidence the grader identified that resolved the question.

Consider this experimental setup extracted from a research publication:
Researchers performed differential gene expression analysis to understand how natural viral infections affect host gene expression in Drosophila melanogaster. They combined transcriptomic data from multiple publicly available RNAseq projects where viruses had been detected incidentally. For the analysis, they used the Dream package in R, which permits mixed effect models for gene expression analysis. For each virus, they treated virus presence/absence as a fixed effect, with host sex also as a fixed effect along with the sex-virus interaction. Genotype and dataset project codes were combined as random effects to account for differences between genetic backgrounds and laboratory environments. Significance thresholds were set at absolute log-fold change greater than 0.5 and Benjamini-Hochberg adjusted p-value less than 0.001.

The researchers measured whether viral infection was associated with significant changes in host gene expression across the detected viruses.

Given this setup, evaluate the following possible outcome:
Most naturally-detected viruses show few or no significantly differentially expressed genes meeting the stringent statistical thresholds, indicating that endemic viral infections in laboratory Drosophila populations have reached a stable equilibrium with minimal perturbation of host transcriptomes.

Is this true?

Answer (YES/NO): NO